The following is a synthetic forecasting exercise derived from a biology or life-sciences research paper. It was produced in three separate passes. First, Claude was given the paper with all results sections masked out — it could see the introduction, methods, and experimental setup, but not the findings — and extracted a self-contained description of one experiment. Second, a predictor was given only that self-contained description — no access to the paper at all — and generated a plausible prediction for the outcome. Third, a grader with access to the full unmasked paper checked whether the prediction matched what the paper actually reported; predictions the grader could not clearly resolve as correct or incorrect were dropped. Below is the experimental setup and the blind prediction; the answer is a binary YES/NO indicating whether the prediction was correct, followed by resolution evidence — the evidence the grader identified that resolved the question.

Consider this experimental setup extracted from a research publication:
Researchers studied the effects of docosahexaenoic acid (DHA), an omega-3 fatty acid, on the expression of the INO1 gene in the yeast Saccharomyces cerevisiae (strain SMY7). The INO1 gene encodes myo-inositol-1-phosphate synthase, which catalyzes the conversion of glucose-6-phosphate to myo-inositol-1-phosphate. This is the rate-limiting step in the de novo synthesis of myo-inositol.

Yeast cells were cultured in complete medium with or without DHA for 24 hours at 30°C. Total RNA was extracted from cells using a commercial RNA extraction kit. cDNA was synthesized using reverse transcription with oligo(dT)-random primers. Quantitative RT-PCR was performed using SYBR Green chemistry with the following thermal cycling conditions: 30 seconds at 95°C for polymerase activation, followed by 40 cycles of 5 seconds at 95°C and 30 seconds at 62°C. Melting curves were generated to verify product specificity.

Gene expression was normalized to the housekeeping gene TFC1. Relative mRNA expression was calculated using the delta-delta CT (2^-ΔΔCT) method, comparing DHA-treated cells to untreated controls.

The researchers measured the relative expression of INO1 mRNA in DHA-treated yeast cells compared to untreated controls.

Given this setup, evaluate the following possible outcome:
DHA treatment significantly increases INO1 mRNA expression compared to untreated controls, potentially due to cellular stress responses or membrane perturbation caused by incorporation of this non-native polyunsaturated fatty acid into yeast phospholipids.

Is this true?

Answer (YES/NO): NO